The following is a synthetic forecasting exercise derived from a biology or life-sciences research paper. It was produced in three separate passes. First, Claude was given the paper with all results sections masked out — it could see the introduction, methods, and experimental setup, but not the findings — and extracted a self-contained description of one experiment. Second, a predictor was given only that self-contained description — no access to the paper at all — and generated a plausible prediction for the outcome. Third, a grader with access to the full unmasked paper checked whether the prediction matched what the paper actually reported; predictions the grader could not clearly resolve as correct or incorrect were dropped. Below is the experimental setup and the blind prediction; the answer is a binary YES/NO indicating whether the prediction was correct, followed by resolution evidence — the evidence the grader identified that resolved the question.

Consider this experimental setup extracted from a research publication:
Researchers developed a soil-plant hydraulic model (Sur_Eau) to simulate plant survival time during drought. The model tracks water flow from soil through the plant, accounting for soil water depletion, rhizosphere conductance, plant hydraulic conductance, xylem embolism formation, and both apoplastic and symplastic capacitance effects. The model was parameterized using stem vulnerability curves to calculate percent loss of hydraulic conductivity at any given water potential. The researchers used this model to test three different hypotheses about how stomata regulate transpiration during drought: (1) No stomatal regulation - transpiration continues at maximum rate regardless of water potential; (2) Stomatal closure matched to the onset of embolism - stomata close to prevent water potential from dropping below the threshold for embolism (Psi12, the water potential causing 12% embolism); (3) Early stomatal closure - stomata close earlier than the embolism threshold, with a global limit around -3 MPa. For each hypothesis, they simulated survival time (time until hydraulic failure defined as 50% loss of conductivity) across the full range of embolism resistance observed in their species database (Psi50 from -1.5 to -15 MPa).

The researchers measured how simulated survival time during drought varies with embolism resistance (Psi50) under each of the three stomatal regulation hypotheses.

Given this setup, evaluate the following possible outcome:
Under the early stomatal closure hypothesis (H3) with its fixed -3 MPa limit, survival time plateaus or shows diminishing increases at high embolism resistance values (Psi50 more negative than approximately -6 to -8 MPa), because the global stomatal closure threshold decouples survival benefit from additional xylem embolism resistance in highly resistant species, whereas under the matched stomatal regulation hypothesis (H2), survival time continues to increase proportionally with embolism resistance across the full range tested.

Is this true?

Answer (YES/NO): NO